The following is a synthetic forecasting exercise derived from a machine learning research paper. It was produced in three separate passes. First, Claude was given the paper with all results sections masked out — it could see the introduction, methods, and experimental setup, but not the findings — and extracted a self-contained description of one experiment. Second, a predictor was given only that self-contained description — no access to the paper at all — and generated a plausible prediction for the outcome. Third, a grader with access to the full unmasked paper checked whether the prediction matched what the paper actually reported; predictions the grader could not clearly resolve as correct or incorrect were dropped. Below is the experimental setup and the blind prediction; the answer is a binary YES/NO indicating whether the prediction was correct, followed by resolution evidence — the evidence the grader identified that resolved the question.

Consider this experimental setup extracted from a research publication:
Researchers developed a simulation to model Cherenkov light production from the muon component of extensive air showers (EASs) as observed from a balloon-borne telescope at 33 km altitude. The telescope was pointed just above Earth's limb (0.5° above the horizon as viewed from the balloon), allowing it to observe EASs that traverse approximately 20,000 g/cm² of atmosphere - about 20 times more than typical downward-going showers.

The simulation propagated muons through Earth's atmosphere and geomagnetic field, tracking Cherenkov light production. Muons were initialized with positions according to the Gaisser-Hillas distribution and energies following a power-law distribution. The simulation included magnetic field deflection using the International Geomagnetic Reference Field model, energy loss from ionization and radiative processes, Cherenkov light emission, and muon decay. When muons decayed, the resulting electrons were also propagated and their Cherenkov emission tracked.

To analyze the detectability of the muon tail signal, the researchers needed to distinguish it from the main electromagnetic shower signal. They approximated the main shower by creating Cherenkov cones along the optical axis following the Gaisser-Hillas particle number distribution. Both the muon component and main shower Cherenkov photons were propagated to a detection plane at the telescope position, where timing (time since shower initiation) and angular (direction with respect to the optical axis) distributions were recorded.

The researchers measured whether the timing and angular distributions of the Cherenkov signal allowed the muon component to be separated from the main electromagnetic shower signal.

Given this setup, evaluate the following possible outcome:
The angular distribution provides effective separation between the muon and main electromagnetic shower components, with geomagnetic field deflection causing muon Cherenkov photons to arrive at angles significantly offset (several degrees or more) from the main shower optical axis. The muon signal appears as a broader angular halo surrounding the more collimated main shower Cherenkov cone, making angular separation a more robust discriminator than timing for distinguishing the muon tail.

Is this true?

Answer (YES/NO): NO